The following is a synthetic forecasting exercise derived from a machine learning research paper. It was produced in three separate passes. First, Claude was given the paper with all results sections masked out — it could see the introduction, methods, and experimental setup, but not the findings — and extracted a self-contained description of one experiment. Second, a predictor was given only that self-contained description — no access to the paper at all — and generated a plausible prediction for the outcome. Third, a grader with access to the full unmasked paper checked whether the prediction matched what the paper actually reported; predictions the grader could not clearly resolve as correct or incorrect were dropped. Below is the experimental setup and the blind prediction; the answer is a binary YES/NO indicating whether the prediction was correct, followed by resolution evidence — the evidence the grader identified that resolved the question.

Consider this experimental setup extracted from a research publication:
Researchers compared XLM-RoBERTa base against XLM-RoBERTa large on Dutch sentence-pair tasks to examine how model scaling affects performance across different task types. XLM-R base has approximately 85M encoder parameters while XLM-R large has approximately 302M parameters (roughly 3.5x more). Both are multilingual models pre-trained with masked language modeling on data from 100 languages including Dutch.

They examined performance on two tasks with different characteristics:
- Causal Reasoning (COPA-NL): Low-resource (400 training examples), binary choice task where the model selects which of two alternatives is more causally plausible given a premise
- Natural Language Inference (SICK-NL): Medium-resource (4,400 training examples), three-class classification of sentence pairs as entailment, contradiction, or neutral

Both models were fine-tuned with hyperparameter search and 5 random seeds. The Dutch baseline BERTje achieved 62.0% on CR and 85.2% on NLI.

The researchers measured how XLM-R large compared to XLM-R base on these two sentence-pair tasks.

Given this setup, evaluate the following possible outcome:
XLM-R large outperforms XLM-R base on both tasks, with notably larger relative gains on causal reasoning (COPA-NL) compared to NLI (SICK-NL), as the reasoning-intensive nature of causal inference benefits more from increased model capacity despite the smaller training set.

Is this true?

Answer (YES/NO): NO